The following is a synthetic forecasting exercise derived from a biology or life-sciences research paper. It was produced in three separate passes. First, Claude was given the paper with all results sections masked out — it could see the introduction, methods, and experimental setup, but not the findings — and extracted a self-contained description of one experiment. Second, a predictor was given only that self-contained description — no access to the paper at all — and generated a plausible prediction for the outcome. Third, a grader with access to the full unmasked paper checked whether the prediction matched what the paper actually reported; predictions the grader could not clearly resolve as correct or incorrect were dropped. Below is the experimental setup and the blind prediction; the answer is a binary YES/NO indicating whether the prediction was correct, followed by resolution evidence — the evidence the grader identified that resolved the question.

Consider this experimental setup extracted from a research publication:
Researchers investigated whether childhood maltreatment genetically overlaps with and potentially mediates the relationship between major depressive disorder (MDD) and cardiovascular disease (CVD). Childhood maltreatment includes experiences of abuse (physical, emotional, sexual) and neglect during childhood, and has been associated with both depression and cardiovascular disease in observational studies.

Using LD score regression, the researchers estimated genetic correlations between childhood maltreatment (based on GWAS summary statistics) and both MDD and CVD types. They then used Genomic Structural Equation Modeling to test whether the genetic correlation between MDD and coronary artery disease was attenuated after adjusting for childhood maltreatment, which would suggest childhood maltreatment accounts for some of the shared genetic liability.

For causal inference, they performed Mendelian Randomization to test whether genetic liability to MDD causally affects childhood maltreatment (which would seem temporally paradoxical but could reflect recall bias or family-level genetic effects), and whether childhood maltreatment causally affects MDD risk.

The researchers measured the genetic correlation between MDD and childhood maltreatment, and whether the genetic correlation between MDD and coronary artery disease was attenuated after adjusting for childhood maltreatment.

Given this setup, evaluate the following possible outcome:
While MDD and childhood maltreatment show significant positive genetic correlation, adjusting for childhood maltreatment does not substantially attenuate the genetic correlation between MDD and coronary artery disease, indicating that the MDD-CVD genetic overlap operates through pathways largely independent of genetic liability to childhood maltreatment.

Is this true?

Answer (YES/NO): YES